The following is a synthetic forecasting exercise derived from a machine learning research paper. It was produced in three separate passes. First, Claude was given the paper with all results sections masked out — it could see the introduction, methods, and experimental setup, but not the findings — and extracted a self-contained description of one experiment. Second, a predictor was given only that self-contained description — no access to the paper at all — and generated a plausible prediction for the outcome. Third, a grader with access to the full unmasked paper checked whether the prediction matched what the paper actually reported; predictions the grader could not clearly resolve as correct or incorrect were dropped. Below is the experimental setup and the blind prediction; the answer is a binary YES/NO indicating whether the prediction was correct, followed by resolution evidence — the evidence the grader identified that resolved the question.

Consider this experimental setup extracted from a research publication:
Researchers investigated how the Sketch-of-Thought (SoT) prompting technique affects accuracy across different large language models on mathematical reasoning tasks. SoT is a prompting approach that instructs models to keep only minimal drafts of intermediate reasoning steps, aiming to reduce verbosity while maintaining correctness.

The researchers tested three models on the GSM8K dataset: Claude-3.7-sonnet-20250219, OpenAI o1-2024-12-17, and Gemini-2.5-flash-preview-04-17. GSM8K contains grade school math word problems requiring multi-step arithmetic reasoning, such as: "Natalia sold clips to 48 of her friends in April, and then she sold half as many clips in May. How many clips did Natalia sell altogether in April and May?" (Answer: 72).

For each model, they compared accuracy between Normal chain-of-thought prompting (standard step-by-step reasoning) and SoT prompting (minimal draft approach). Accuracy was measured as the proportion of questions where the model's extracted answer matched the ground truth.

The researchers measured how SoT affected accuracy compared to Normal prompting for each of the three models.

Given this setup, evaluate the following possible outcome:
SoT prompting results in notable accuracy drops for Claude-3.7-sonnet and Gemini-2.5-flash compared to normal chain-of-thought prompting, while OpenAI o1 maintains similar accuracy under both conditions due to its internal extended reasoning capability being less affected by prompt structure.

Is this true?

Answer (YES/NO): NO